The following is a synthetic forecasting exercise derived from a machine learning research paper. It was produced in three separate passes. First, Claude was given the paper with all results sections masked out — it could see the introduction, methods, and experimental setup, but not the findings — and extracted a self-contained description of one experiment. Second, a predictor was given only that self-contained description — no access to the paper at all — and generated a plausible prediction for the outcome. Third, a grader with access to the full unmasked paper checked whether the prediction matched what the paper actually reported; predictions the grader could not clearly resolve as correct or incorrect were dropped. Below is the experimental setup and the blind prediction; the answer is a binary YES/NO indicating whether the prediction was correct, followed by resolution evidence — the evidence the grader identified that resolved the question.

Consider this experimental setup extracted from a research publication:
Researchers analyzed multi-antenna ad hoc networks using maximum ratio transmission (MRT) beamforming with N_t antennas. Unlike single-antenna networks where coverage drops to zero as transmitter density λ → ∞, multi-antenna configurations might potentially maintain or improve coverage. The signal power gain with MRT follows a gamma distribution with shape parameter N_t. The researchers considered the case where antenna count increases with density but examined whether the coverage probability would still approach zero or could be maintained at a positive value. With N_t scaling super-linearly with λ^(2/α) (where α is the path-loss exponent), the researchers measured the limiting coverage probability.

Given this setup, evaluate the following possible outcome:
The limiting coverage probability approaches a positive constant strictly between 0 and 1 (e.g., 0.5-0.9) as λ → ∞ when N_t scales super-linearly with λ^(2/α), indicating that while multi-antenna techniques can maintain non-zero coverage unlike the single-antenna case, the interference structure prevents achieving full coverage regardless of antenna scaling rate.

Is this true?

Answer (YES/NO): NO